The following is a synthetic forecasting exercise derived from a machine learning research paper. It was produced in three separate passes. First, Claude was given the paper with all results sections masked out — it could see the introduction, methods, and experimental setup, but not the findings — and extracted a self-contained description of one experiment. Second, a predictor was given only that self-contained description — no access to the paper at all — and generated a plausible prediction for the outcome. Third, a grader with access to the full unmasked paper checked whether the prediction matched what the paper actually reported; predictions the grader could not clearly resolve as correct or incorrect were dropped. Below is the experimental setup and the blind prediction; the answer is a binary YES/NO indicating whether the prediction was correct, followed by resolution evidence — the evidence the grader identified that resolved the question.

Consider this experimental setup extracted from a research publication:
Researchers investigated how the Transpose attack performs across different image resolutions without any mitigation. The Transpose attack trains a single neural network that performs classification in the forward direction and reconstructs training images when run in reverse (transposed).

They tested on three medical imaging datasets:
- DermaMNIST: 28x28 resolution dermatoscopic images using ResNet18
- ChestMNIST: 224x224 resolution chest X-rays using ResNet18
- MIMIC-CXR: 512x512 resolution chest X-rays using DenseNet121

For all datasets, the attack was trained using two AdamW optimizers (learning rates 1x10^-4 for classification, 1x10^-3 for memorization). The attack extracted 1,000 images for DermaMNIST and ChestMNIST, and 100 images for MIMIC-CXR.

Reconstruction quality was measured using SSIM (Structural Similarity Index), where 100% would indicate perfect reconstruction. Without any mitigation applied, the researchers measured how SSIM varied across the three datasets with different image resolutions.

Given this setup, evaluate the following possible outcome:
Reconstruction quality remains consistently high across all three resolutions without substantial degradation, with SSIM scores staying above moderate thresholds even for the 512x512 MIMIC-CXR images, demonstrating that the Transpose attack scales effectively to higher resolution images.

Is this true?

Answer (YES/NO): NO